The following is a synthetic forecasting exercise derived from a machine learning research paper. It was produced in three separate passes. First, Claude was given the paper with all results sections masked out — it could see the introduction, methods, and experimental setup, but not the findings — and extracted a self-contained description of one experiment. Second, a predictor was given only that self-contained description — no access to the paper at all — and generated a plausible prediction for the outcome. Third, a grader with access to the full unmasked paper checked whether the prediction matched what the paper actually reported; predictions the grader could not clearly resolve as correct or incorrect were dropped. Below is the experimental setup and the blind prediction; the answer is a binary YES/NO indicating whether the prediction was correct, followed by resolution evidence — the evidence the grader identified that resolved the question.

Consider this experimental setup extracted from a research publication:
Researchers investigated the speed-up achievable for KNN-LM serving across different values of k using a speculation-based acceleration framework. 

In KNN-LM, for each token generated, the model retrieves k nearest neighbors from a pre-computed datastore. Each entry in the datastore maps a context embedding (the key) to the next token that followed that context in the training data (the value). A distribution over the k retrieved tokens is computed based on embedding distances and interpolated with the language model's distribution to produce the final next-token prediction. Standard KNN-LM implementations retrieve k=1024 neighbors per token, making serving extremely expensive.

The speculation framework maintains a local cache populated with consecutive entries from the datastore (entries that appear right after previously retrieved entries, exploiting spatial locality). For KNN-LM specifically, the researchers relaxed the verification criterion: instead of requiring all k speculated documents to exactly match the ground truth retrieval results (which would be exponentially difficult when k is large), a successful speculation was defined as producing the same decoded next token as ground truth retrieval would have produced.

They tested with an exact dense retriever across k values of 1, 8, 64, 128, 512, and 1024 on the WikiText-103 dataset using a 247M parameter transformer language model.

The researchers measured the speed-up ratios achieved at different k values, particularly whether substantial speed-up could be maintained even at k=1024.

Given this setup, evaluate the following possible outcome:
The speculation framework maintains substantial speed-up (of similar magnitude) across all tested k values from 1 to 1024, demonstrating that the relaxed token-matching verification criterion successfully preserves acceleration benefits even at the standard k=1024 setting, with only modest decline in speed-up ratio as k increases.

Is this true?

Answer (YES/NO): NO